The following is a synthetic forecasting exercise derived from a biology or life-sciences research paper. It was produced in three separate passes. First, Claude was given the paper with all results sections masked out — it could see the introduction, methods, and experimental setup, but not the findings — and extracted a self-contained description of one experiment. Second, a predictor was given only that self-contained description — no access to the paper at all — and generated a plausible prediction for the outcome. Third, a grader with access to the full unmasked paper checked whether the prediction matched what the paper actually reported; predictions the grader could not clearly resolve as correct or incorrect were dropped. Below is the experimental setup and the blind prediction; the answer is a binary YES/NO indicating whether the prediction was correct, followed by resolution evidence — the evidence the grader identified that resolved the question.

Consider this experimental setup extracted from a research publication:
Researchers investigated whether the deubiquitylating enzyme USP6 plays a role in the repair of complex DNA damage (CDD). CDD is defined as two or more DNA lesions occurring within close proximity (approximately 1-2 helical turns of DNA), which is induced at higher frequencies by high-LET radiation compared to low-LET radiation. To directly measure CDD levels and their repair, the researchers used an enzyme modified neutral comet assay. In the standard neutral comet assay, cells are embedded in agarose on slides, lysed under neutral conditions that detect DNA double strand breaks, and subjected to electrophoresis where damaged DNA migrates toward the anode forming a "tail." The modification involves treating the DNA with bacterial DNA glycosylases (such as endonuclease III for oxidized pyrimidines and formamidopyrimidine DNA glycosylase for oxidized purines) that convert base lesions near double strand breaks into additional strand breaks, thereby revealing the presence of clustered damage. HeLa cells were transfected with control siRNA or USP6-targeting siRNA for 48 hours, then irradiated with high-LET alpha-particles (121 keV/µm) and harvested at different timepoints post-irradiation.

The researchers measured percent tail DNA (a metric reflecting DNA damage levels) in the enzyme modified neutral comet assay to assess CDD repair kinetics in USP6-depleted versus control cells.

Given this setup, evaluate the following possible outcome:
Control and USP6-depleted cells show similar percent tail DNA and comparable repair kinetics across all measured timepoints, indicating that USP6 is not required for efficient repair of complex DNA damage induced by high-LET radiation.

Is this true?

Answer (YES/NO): NO